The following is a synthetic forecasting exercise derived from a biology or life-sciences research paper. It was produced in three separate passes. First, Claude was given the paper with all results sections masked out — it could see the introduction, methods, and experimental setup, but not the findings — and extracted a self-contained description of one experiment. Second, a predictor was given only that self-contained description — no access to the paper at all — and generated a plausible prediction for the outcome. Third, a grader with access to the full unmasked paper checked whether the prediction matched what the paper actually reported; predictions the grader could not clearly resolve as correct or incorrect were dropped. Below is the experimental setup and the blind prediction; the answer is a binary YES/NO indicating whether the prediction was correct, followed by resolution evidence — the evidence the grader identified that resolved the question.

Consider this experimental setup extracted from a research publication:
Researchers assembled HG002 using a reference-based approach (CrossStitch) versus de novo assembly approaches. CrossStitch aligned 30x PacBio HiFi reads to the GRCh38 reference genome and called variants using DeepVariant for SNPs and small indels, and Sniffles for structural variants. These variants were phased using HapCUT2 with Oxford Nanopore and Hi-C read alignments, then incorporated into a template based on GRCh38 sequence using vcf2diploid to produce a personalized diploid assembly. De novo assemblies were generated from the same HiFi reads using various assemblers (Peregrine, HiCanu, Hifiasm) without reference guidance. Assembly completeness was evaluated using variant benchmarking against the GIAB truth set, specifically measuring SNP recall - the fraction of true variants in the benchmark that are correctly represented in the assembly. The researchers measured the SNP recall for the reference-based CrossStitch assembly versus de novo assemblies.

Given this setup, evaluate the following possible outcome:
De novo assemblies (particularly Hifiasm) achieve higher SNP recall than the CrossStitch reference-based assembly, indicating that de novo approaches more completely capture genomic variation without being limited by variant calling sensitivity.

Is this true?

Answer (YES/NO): YES